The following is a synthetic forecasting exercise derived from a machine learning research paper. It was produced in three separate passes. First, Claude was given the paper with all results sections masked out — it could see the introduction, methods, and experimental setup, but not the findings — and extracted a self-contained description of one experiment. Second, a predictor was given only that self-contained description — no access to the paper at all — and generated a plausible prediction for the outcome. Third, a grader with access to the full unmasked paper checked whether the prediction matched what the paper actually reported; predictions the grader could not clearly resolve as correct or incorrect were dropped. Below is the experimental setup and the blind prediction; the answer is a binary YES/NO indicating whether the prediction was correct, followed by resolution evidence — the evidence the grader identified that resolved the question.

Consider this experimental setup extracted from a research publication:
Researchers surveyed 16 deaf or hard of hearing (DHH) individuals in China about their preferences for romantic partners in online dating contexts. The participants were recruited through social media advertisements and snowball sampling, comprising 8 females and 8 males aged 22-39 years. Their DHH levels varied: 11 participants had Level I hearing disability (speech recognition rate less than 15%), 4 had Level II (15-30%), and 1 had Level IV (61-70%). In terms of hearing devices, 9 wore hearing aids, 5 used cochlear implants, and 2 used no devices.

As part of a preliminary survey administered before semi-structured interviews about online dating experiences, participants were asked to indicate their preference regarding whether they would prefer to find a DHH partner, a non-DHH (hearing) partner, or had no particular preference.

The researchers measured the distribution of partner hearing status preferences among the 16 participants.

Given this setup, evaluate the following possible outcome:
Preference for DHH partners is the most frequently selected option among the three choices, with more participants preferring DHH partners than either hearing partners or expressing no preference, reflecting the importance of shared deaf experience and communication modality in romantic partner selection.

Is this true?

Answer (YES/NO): NO